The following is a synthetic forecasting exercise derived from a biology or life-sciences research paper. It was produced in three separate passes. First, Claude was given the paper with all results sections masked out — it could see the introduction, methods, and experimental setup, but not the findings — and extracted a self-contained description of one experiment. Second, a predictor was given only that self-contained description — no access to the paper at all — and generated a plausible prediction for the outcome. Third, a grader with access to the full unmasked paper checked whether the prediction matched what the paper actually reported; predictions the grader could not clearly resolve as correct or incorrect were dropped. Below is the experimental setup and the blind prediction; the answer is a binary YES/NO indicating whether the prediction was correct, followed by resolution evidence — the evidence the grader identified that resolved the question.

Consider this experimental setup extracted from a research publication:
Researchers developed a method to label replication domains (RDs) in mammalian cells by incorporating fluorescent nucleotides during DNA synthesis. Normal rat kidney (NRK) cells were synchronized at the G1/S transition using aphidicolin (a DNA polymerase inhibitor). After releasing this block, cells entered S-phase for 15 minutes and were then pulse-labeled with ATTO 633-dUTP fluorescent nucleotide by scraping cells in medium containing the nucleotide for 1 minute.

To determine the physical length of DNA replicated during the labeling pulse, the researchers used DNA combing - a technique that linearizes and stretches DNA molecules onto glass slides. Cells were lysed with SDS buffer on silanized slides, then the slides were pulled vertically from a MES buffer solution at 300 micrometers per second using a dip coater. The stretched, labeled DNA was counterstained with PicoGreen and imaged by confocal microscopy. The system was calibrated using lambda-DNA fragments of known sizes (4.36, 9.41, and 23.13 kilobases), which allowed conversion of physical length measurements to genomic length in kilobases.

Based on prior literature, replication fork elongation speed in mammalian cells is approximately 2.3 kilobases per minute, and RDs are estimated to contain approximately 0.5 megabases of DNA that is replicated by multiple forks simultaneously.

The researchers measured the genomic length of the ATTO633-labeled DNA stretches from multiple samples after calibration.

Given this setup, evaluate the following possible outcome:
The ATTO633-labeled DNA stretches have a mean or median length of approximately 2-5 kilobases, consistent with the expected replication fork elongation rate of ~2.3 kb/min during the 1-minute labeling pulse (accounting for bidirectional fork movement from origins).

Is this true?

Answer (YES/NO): NO